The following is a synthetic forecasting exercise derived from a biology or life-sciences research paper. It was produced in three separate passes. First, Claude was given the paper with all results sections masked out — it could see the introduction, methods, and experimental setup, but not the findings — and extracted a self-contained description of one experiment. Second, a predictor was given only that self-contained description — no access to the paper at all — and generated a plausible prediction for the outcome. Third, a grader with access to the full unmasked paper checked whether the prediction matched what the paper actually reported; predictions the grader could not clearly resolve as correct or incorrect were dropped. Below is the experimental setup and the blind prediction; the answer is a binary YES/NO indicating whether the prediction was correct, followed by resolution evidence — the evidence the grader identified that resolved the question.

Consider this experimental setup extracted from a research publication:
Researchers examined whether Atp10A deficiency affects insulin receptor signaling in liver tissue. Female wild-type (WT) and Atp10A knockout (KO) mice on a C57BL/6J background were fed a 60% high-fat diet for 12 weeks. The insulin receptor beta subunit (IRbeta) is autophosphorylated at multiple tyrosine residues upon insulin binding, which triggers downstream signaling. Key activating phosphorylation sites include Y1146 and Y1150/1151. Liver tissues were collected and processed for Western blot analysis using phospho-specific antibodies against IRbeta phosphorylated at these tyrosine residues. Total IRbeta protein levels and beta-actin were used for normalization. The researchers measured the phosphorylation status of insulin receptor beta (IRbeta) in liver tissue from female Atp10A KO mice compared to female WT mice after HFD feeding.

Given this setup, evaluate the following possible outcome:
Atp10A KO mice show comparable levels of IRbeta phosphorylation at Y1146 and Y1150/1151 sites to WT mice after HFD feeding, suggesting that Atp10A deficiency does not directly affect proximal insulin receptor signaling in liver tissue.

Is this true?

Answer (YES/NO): NO